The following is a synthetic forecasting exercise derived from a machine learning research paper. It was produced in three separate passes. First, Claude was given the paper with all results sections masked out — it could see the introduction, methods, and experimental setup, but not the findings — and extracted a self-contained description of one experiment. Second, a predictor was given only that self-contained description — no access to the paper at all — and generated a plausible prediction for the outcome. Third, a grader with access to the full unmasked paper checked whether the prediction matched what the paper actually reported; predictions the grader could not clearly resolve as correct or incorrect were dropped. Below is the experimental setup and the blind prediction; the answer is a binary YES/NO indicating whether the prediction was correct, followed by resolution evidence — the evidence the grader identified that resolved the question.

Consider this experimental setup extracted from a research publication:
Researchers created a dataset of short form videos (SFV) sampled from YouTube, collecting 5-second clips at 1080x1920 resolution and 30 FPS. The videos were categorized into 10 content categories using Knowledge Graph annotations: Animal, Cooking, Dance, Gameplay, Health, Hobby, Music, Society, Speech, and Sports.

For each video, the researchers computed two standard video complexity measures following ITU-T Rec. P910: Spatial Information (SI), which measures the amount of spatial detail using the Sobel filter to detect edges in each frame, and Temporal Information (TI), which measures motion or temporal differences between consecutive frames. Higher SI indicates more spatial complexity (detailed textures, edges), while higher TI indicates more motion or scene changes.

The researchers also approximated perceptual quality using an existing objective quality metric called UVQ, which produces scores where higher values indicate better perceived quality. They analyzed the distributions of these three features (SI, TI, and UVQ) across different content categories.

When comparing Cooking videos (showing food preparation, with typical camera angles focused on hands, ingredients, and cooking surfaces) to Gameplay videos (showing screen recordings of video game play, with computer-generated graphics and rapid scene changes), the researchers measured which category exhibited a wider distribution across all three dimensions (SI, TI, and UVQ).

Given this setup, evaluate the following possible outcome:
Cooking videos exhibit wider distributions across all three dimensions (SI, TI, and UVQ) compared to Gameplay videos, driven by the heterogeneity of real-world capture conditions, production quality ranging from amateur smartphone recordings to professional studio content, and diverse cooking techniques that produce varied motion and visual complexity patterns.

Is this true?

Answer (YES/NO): NO